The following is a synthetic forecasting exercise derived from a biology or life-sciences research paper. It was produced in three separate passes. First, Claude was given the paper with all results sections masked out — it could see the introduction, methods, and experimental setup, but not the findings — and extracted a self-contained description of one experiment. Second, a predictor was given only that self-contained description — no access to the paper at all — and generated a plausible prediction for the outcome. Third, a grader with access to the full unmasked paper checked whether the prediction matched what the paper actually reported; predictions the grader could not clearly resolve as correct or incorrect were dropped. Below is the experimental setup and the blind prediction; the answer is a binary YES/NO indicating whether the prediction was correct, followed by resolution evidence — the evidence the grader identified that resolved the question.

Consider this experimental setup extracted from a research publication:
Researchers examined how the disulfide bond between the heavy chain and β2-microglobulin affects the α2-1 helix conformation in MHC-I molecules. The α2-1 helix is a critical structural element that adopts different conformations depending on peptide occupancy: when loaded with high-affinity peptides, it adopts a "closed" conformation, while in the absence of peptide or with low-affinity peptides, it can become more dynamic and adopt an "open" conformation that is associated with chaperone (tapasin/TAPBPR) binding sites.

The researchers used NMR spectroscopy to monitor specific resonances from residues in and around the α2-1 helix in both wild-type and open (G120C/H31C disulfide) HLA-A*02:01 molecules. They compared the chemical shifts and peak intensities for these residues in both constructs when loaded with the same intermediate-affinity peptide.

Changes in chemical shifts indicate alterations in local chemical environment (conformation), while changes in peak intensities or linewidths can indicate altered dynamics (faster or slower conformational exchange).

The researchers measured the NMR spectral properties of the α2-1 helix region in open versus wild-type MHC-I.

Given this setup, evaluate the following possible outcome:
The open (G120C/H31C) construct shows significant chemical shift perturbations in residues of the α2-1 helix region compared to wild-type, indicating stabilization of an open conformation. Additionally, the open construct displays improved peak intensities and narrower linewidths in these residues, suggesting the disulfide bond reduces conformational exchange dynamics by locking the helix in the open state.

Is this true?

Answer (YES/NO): NO